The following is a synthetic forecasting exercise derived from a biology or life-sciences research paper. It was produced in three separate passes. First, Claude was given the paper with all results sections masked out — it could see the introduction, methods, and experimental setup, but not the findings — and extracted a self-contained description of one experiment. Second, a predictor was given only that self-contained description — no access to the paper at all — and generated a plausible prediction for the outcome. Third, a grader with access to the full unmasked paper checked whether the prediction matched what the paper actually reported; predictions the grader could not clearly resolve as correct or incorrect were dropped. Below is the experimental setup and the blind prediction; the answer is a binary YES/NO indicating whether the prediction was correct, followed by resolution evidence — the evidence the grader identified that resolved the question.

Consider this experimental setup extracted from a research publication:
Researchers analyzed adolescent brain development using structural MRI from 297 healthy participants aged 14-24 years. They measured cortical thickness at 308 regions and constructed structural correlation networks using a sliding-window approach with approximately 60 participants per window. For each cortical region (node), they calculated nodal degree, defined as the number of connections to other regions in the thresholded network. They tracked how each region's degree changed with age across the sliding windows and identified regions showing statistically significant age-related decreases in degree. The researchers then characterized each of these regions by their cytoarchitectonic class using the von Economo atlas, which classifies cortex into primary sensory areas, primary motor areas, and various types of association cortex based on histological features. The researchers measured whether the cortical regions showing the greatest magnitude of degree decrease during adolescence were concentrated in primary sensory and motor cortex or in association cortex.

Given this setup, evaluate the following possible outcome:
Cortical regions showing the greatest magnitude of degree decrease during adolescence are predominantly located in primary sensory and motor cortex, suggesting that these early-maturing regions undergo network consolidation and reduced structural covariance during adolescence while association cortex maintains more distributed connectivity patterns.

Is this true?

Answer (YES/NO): NO